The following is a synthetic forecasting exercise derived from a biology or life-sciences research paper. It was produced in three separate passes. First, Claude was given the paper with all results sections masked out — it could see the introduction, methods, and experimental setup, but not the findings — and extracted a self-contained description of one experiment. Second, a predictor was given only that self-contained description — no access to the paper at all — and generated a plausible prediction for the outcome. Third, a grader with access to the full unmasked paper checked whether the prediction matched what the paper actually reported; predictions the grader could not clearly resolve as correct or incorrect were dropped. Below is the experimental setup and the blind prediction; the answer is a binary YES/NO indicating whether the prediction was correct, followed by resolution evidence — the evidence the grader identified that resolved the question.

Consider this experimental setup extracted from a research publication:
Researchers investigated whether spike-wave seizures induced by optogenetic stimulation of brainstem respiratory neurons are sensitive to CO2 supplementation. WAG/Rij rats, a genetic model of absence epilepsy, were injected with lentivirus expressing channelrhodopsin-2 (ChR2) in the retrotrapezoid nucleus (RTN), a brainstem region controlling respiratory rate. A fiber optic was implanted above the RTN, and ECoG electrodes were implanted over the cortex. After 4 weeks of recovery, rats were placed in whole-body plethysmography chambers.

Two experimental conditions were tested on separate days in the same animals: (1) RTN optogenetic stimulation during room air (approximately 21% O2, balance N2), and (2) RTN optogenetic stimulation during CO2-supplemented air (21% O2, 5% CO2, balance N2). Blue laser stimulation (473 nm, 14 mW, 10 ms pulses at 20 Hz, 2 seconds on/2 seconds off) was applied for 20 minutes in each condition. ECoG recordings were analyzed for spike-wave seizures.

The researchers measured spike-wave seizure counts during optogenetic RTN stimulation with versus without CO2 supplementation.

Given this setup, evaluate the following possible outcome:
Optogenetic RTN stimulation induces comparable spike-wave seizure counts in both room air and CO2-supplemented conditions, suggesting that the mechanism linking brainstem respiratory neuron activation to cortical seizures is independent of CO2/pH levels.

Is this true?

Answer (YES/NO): NO